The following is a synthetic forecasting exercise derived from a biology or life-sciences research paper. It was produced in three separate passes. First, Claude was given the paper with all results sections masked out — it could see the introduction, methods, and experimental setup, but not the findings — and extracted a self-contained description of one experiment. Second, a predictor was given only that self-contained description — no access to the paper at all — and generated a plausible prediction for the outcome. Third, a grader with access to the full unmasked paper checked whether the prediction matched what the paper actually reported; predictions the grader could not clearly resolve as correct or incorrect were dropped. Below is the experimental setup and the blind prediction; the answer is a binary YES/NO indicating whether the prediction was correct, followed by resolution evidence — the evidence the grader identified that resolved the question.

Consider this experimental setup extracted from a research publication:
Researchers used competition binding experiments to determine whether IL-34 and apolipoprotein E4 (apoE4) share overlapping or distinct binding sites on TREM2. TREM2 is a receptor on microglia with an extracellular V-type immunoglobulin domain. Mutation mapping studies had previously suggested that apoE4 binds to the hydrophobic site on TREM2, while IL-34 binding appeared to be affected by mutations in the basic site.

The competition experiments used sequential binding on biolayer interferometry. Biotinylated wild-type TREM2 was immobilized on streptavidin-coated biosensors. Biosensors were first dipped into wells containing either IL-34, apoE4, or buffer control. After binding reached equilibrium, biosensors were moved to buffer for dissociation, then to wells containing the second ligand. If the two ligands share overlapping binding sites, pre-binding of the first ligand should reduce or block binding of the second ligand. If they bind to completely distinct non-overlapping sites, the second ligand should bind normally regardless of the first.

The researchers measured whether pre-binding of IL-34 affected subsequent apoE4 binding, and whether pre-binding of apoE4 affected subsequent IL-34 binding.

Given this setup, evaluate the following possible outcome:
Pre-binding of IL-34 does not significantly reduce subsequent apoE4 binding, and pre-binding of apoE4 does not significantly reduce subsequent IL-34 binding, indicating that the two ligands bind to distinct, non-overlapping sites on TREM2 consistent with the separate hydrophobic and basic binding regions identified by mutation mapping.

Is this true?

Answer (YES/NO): NO